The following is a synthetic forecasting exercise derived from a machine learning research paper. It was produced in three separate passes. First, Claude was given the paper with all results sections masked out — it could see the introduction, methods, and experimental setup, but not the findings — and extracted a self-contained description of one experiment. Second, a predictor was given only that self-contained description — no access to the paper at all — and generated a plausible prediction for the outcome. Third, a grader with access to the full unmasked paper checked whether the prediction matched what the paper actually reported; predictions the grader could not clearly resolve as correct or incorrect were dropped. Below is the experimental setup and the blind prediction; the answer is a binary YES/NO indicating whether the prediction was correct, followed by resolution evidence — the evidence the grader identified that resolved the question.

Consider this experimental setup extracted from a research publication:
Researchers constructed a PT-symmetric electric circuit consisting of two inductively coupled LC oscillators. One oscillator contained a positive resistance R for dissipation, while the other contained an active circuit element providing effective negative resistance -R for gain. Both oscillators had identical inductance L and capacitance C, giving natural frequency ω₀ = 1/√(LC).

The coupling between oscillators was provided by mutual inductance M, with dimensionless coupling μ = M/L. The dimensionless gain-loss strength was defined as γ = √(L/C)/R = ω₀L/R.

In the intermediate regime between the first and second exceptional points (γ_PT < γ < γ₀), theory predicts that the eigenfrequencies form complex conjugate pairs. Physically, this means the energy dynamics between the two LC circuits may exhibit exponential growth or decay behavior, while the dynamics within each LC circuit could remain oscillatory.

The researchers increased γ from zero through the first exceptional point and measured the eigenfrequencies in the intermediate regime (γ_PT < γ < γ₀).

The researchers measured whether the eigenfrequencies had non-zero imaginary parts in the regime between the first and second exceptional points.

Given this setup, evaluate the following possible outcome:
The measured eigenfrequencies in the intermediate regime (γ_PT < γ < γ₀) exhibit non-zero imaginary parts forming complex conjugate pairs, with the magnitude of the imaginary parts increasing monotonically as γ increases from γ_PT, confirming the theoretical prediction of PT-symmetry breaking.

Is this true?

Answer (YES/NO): YES